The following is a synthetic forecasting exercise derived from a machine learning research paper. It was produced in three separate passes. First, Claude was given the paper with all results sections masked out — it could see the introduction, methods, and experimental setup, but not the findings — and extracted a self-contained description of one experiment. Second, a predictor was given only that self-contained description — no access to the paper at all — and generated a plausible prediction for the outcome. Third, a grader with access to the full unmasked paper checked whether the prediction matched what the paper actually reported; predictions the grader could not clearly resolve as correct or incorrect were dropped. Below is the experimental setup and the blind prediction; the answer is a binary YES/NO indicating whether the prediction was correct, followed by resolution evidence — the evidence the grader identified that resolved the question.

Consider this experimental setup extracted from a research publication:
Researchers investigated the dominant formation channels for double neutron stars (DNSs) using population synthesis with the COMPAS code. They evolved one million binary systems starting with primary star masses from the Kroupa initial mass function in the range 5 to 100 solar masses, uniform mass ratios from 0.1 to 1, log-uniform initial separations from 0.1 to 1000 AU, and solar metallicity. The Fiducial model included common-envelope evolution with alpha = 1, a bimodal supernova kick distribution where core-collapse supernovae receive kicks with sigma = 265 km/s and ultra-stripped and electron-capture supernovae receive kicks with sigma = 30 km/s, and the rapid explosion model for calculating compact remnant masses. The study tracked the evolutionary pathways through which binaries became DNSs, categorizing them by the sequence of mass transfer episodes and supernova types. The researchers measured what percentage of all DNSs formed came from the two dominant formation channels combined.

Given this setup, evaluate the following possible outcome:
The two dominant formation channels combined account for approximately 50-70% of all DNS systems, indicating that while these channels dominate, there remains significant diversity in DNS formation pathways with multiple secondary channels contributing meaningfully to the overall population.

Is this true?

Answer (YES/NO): NO